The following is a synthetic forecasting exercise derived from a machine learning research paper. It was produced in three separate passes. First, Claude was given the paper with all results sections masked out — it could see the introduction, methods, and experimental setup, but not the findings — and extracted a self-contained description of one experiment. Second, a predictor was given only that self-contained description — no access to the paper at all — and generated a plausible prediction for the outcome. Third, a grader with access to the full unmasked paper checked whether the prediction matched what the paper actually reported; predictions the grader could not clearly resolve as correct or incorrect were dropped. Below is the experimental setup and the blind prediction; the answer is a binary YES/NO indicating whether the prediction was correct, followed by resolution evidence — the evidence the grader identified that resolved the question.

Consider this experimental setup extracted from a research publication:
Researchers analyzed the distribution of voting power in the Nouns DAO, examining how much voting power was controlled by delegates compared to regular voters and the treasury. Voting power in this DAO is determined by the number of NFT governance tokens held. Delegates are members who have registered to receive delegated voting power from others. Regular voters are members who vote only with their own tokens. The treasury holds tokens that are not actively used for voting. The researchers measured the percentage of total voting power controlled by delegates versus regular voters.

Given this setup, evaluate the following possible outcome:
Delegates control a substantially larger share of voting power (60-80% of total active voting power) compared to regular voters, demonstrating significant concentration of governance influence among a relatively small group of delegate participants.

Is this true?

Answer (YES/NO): NO